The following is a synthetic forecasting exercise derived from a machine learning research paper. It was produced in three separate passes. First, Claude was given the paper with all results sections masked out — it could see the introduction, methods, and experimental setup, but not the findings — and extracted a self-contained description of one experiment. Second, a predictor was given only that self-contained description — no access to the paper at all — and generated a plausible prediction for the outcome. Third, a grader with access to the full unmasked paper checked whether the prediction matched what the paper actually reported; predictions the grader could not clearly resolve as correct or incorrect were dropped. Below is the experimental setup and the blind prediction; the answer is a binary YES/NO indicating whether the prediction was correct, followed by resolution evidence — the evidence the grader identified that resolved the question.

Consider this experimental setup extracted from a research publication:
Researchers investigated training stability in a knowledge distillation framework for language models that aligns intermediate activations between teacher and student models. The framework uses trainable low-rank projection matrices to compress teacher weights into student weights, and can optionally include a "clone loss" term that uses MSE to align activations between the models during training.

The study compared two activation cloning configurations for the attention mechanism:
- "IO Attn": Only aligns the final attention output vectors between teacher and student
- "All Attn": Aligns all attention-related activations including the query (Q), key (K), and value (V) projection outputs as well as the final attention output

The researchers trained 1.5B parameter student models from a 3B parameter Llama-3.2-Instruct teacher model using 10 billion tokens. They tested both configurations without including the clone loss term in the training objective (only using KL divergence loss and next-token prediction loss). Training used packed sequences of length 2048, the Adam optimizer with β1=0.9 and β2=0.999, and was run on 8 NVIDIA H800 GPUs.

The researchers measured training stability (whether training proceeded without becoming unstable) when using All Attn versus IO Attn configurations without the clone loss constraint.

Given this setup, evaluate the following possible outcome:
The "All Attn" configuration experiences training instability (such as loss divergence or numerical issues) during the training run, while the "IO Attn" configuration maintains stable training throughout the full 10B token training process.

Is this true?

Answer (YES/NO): YES